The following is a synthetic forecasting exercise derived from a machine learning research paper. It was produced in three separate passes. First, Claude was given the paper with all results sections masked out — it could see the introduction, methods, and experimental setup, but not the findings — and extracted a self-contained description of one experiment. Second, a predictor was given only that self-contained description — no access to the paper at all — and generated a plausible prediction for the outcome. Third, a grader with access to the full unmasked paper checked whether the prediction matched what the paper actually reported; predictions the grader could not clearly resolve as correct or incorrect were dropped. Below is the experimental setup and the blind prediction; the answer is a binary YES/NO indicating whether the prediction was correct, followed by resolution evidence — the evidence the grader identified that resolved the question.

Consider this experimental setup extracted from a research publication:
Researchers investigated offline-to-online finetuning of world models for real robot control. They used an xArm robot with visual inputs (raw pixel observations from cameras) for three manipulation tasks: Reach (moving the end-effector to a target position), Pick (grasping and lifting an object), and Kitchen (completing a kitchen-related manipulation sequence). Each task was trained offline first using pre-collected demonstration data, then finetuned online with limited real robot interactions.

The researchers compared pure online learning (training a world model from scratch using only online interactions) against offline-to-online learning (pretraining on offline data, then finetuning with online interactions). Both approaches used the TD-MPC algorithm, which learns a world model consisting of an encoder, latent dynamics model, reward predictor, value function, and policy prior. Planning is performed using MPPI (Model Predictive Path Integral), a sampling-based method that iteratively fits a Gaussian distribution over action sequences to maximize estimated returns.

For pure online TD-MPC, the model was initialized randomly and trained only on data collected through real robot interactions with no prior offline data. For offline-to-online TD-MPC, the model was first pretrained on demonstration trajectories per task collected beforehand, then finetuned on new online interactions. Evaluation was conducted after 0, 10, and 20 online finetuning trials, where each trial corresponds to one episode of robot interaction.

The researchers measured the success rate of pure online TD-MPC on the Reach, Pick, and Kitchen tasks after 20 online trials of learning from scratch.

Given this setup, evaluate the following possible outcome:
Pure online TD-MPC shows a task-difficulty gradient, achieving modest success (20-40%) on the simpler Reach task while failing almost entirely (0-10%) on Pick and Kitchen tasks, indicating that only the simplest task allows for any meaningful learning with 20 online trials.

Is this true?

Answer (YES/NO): NO